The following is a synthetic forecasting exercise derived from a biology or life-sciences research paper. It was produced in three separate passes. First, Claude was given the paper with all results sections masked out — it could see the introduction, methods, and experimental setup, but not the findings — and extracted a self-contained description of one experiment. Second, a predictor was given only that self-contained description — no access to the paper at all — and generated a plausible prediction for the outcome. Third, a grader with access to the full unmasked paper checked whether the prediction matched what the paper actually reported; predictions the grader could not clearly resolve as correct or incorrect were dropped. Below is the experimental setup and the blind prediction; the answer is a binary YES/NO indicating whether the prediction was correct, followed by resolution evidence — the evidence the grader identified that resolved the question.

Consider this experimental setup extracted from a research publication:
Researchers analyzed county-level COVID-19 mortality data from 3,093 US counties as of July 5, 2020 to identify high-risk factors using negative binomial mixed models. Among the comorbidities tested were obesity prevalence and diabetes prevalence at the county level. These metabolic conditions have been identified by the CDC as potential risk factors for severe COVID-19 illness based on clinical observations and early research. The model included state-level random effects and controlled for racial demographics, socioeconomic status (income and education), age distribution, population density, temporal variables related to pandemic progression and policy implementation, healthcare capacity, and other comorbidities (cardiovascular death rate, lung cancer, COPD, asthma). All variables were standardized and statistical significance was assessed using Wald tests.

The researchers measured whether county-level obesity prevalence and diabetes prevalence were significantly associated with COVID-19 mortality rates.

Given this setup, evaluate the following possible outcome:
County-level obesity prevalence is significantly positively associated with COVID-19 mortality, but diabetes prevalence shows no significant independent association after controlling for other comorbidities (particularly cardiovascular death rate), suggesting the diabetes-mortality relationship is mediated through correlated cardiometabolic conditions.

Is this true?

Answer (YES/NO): NO